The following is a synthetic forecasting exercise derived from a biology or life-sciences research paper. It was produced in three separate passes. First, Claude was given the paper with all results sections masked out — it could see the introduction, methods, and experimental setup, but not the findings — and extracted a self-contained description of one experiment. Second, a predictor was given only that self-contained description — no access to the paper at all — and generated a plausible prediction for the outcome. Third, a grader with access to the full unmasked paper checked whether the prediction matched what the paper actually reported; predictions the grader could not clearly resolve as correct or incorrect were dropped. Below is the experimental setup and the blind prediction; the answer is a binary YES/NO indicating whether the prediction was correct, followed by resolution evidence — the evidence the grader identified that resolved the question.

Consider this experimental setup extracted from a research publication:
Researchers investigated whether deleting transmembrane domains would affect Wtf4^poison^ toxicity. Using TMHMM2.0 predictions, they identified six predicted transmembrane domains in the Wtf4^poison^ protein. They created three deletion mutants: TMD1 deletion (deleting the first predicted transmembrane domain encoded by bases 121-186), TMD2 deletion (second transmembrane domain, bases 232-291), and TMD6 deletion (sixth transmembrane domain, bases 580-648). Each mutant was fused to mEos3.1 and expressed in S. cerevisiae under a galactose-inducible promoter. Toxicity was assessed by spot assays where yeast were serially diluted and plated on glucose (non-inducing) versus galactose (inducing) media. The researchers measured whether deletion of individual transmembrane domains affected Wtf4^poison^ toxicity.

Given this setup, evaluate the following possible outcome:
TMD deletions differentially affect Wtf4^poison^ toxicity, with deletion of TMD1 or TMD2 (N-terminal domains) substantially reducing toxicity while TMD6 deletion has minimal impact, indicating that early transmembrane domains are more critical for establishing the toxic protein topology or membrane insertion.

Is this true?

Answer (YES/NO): NO